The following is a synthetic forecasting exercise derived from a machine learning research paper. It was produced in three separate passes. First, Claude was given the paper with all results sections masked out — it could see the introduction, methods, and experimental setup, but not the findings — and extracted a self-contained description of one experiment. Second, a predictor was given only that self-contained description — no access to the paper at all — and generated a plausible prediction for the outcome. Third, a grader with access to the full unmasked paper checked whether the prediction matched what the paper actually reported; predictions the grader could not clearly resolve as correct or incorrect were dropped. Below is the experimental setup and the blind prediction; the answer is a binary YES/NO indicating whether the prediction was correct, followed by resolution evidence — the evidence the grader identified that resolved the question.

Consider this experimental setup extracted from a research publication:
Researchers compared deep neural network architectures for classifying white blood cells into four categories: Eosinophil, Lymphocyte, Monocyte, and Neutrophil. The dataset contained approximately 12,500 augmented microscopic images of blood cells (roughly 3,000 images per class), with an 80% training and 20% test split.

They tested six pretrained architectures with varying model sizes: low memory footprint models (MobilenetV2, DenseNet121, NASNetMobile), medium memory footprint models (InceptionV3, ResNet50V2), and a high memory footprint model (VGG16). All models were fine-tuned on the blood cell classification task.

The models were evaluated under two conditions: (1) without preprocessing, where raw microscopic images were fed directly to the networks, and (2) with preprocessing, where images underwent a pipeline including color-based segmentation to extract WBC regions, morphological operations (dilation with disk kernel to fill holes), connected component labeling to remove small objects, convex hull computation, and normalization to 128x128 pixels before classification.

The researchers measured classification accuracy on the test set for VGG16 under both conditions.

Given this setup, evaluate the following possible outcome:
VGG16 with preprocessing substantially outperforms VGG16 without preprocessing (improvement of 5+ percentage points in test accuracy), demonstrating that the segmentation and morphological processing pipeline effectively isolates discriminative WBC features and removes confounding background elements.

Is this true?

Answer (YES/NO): NO